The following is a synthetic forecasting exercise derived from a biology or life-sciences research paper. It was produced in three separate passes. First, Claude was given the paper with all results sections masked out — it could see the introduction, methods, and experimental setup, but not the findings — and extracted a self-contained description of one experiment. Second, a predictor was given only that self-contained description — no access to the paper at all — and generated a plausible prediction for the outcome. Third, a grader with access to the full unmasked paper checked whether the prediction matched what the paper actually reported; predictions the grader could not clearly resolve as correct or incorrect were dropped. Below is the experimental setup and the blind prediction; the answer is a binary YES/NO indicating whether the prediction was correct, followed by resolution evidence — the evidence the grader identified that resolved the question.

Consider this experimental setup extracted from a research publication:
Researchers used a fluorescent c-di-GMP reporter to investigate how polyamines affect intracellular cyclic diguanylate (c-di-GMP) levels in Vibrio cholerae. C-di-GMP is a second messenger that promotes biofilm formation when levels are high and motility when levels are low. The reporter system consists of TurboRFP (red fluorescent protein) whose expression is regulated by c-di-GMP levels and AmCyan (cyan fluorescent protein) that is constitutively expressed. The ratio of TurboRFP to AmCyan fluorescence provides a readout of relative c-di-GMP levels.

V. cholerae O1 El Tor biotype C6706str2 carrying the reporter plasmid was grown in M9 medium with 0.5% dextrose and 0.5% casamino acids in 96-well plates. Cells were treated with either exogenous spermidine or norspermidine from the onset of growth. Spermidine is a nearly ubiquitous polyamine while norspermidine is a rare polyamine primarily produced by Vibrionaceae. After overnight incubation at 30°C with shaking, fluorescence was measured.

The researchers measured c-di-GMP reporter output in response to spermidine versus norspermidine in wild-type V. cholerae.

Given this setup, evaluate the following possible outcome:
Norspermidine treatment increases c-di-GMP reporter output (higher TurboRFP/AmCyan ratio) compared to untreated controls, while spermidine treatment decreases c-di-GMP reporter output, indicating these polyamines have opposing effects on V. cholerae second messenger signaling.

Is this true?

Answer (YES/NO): YES